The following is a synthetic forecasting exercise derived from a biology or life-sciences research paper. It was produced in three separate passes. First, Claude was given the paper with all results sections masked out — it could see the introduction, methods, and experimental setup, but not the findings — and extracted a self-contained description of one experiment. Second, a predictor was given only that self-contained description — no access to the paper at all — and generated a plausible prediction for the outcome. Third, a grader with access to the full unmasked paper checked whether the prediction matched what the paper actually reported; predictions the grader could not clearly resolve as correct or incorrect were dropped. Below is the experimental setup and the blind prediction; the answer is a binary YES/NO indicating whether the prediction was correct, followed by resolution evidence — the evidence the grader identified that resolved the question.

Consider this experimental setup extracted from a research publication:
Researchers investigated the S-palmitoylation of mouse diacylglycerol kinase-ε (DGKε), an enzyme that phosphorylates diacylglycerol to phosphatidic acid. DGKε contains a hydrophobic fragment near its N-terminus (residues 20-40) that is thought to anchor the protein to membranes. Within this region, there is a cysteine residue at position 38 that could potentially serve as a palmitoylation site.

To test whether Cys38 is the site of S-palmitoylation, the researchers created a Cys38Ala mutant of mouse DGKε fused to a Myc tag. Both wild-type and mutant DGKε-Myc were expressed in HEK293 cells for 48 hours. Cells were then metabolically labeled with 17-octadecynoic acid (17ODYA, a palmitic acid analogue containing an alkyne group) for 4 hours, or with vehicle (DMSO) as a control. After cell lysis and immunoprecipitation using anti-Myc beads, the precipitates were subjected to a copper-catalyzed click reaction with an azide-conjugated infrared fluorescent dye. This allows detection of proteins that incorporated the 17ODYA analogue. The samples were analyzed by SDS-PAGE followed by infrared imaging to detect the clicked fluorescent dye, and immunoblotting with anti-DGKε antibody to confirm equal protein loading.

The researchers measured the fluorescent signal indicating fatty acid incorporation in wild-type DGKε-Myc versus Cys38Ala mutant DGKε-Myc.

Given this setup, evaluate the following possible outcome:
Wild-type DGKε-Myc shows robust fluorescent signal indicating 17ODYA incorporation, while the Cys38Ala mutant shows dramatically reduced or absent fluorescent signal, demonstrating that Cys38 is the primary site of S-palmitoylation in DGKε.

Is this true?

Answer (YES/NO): YES